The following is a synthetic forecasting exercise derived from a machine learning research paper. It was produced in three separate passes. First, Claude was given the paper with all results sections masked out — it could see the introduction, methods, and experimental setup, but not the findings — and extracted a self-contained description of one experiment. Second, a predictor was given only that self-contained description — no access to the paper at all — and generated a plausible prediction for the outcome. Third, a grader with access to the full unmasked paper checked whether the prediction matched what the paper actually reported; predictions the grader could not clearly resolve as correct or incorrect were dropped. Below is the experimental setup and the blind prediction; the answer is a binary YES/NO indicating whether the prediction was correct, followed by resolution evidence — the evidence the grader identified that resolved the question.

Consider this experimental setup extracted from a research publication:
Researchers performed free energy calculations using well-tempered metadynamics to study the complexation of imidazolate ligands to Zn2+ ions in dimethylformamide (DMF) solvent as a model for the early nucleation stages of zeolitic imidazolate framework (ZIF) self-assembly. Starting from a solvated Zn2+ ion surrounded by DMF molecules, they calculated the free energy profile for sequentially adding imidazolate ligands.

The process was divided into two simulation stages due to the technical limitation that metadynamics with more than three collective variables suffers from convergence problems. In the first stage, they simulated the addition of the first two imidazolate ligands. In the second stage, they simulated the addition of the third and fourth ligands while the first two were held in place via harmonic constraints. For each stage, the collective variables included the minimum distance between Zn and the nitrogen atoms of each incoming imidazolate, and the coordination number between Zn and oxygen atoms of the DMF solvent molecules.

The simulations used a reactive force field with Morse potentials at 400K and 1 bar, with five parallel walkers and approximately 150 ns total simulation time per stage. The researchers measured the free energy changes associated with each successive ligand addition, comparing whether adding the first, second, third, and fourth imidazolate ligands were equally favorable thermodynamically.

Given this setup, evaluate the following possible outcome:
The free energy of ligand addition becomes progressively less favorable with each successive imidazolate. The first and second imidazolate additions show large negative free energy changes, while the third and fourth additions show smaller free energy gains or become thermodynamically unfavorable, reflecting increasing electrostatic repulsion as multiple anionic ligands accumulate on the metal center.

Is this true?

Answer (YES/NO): NO